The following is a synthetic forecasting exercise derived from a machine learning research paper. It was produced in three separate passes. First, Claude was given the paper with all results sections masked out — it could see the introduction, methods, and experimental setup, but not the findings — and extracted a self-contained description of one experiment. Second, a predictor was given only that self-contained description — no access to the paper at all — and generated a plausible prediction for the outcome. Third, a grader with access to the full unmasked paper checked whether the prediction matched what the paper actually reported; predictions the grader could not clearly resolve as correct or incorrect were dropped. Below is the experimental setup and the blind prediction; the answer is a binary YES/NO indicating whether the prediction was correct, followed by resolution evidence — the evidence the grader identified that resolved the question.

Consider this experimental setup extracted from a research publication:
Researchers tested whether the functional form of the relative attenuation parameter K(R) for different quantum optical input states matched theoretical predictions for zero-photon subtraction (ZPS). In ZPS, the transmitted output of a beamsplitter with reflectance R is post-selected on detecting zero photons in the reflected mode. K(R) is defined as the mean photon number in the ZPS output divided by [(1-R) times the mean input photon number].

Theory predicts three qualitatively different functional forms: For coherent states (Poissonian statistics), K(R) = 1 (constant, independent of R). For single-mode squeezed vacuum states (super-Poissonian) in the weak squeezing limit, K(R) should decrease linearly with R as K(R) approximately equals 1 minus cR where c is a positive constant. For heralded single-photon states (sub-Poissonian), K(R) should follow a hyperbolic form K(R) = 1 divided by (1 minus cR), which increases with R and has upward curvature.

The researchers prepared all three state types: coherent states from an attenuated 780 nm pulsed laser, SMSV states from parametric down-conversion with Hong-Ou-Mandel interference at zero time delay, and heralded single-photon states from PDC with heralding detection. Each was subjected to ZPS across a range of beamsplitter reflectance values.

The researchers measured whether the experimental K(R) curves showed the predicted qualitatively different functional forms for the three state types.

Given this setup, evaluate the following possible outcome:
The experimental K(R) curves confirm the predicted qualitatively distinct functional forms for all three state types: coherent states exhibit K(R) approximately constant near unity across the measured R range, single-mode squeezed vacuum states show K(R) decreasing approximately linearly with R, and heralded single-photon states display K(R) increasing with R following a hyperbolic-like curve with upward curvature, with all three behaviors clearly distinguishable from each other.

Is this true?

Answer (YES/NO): YES